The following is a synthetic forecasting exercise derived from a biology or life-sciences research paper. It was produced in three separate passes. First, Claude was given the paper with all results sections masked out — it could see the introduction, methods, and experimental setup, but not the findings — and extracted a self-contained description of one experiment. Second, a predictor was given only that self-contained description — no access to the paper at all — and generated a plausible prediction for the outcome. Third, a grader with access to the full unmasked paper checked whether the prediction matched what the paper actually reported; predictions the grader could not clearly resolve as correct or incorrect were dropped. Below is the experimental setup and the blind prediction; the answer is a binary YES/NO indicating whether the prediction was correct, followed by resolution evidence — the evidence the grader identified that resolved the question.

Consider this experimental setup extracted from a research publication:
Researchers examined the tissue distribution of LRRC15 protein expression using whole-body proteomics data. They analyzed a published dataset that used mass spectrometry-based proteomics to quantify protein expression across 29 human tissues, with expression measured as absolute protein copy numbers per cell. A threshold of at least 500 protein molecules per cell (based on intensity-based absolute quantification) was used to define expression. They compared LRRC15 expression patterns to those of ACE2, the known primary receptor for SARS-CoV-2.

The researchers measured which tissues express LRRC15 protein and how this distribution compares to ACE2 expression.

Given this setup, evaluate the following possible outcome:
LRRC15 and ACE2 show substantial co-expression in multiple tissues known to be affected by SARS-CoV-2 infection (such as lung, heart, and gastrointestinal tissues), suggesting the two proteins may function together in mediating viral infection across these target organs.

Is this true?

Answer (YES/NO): NO